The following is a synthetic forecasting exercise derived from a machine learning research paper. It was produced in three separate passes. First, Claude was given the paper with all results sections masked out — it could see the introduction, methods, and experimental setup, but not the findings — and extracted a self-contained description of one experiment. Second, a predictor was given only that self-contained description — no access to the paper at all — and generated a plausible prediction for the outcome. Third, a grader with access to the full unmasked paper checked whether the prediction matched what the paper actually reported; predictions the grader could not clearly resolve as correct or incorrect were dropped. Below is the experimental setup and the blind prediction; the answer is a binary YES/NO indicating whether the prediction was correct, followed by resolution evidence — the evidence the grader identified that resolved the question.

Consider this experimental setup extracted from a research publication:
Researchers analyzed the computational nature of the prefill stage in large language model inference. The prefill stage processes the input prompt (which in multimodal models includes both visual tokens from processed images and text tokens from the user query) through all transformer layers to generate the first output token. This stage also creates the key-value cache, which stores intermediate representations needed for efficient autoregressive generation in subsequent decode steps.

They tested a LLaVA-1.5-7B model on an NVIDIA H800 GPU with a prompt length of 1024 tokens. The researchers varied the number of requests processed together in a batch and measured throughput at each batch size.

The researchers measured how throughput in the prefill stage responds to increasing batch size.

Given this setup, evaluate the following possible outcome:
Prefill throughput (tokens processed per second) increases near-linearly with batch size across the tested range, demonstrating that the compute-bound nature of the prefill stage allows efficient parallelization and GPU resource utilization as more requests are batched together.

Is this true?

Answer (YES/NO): NO